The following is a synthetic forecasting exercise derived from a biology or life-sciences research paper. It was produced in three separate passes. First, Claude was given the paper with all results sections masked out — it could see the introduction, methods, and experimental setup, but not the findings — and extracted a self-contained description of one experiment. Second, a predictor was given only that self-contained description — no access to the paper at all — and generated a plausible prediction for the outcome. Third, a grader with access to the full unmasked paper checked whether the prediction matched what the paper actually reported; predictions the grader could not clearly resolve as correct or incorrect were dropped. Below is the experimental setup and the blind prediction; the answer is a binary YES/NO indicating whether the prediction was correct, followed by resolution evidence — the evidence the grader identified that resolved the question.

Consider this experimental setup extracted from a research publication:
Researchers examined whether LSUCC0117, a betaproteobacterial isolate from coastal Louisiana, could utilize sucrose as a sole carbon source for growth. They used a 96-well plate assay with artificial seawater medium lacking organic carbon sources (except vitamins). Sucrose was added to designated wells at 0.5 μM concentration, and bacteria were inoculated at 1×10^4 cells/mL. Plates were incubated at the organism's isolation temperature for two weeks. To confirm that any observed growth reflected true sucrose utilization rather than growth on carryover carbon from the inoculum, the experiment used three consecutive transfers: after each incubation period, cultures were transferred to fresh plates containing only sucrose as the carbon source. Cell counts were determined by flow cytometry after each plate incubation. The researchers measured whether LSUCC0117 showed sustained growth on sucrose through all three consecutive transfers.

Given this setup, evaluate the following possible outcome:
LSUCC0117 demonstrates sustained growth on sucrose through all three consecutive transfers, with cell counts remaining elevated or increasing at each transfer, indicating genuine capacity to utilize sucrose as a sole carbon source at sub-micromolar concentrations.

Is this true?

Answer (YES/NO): YES